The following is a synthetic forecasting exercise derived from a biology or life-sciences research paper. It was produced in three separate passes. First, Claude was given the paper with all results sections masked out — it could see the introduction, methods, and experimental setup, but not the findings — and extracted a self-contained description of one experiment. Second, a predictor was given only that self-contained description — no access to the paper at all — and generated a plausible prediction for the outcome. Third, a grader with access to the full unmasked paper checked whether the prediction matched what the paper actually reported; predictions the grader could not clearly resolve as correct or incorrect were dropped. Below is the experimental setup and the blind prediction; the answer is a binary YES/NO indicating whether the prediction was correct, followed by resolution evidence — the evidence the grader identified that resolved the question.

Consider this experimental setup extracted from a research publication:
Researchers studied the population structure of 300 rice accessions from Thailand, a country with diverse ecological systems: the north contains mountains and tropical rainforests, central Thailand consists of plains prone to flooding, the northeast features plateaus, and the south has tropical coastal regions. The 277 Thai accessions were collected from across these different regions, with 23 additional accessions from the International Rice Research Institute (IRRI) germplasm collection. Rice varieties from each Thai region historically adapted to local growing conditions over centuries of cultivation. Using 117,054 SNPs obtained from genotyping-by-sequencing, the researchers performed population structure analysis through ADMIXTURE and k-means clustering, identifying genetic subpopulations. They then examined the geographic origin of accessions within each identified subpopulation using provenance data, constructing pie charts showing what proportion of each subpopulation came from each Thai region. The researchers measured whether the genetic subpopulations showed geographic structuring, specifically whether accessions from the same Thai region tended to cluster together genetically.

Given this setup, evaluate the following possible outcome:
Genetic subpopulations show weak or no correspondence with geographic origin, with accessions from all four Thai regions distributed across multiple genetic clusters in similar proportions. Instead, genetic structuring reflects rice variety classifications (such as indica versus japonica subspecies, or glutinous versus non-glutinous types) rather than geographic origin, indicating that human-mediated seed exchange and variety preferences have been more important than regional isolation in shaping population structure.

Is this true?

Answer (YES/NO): NO